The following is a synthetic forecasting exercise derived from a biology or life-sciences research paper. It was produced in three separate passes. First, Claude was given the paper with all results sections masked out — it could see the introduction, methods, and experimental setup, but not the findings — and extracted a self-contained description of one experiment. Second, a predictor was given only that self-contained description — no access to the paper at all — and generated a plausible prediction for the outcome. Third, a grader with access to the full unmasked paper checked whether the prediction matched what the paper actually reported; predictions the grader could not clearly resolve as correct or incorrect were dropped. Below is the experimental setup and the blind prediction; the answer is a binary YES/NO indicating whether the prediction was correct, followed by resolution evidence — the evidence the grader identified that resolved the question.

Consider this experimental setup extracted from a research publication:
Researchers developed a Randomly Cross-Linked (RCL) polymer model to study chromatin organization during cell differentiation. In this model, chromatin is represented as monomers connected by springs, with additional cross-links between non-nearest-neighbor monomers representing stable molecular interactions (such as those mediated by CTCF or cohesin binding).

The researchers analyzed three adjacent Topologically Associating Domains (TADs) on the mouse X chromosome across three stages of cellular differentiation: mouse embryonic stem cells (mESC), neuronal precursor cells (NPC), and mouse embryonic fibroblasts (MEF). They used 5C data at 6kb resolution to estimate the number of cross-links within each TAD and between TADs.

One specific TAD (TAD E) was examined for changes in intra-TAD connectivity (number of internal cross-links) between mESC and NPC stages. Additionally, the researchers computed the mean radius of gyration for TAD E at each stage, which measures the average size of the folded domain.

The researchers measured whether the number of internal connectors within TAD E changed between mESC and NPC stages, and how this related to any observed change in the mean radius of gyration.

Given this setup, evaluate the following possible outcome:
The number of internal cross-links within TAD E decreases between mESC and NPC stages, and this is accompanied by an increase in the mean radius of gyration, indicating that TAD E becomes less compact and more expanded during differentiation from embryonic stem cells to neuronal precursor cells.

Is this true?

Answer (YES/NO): NO